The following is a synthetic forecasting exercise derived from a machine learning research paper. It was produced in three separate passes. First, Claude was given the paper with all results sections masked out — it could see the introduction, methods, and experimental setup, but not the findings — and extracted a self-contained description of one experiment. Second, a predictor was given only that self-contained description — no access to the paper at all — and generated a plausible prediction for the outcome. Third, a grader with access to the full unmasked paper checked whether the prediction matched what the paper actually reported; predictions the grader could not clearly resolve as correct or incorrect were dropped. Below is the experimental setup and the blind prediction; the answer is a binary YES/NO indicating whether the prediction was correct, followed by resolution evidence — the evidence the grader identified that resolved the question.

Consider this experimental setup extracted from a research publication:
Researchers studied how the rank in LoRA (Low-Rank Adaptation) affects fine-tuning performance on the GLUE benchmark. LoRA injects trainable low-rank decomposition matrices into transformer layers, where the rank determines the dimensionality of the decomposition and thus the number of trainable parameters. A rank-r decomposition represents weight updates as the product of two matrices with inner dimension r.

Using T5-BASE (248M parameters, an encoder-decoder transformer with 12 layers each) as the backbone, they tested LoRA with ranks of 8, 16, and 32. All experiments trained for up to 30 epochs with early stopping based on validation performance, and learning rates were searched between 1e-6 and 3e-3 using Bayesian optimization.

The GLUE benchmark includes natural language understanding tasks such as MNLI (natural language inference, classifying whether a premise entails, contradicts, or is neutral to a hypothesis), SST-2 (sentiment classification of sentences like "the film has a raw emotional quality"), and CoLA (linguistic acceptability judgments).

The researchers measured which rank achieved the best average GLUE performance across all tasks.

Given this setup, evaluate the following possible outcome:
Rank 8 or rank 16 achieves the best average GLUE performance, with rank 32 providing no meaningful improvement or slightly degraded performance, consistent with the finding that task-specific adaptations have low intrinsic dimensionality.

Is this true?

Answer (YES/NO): NO